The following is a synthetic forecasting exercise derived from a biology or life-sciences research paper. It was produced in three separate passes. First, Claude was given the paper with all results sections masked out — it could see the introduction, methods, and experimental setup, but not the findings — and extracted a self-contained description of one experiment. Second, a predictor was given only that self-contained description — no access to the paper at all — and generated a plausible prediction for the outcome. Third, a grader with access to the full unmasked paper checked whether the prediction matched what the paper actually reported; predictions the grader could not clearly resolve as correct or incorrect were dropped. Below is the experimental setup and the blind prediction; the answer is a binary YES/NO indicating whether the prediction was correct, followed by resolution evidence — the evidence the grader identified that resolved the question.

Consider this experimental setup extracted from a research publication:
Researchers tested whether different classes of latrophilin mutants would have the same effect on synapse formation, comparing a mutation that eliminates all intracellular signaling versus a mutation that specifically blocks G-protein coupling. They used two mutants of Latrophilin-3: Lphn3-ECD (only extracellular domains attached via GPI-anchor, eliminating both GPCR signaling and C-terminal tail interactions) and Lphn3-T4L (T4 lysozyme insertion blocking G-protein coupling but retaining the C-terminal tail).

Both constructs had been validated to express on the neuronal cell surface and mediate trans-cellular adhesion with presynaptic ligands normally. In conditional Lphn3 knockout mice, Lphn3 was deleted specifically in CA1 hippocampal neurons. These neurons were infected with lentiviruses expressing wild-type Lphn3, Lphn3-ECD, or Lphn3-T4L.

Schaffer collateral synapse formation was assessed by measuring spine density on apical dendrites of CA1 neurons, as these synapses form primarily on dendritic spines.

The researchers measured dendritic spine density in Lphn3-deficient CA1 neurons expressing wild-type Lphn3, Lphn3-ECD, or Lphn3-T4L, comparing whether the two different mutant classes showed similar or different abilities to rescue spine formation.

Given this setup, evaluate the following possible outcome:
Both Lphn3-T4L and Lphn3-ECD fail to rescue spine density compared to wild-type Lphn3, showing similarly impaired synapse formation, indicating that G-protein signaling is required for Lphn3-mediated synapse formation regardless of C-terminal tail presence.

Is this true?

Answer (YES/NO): YES